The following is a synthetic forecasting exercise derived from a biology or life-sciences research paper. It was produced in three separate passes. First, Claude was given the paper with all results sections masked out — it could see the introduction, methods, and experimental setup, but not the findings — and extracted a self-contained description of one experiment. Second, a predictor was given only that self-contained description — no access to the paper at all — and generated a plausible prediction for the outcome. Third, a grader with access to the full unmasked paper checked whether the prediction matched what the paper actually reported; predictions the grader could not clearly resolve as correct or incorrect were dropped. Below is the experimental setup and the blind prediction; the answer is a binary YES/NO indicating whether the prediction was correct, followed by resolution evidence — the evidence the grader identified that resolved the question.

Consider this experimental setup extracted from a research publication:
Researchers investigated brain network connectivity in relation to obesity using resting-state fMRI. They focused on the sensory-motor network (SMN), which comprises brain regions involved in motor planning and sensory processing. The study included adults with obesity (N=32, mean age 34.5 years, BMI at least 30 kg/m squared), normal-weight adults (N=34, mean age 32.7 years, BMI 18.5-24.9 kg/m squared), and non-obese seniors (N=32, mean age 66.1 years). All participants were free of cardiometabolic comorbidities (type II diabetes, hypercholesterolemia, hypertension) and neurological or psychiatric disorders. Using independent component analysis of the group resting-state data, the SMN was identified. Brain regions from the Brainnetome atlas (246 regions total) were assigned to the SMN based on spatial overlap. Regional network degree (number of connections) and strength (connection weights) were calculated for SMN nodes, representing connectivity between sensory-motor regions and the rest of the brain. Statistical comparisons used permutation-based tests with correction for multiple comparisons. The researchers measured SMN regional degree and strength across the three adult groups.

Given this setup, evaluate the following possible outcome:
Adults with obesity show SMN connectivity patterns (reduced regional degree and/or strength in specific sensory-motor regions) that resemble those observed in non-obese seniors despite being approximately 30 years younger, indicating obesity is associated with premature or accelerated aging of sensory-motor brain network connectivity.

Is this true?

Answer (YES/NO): NO